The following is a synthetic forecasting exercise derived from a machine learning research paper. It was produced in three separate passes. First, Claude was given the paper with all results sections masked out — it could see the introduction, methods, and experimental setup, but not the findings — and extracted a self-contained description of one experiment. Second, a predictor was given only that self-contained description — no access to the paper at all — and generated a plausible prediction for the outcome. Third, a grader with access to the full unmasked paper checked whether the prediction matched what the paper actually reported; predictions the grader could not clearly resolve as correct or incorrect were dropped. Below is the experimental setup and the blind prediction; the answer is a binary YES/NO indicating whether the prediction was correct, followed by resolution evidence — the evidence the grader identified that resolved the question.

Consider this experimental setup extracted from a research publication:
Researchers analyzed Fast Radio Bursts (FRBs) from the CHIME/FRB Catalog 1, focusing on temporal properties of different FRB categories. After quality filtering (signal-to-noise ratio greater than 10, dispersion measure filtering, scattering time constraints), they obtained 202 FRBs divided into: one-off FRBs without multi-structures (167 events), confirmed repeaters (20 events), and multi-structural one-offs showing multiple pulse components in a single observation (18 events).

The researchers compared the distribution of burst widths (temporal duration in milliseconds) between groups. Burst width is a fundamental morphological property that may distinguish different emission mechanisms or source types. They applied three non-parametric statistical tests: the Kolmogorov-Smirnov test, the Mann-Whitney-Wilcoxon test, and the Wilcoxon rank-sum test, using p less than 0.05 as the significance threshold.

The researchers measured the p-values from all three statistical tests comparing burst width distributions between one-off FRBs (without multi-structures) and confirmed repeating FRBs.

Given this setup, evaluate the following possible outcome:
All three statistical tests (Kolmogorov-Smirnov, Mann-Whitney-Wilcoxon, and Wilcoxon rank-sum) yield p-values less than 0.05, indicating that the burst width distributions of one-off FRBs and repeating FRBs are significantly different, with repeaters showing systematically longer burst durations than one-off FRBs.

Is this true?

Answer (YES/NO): YES